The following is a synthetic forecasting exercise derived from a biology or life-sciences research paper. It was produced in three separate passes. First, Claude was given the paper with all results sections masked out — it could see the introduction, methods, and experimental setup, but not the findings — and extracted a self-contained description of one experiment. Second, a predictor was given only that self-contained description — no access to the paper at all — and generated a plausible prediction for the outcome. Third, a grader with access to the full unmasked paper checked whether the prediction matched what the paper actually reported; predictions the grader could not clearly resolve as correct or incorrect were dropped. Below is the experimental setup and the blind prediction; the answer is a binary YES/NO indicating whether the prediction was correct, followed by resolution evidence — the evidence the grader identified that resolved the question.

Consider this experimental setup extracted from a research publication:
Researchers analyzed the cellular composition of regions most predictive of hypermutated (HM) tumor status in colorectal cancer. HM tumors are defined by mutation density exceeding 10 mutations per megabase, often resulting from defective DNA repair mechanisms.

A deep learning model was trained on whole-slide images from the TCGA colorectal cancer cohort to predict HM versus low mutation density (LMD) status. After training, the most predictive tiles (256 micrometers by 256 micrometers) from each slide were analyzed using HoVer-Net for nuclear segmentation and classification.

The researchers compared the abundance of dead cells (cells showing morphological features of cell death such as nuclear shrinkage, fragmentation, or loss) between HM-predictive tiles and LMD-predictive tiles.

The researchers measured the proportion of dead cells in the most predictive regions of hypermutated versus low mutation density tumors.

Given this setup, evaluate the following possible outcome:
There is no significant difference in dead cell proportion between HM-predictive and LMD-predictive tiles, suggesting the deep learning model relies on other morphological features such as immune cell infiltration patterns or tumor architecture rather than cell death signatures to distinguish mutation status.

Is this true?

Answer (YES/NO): NO